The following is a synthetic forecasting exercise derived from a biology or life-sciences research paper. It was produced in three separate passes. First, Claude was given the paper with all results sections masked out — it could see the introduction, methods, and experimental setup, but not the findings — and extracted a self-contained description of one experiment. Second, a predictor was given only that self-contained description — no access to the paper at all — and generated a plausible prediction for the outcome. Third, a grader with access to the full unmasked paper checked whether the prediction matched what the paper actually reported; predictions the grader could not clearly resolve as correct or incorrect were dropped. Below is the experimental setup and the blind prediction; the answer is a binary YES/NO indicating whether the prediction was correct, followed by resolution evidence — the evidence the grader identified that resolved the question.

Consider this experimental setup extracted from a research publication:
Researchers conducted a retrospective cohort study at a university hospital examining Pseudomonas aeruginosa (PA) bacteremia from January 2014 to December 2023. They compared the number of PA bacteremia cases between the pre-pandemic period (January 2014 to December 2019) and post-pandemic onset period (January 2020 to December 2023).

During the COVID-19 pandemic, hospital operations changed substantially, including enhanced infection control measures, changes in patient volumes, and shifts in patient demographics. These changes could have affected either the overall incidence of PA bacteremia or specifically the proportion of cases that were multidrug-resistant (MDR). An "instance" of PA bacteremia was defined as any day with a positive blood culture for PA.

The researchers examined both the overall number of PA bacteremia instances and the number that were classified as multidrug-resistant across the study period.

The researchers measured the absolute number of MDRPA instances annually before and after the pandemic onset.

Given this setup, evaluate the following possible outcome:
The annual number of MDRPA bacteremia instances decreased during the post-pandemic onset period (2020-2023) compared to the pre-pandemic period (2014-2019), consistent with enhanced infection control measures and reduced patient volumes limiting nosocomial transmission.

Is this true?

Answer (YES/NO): YES